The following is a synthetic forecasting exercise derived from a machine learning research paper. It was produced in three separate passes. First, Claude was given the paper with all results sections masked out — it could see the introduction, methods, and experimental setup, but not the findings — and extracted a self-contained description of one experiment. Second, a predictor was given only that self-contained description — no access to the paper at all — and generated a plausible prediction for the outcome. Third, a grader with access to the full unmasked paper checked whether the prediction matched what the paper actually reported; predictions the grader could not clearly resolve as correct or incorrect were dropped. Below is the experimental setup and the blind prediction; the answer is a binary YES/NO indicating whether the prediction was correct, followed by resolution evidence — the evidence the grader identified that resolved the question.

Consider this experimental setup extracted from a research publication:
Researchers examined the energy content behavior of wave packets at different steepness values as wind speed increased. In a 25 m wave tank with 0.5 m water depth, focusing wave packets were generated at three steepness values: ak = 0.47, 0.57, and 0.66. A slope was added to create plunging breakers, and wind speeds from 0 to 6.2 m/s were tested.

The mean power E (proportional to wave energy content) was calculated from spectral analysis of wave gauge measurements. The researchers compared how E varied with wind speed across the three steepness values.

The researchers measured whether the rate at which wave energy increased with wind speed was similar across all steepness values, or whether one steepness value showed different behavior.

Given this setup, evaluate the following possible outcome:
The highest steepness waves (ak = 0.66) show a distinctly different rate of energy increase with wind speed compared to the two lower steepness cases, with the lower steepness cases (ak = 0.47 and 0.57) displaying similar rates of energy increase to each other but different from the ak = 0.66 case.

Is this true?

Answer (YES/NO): NO